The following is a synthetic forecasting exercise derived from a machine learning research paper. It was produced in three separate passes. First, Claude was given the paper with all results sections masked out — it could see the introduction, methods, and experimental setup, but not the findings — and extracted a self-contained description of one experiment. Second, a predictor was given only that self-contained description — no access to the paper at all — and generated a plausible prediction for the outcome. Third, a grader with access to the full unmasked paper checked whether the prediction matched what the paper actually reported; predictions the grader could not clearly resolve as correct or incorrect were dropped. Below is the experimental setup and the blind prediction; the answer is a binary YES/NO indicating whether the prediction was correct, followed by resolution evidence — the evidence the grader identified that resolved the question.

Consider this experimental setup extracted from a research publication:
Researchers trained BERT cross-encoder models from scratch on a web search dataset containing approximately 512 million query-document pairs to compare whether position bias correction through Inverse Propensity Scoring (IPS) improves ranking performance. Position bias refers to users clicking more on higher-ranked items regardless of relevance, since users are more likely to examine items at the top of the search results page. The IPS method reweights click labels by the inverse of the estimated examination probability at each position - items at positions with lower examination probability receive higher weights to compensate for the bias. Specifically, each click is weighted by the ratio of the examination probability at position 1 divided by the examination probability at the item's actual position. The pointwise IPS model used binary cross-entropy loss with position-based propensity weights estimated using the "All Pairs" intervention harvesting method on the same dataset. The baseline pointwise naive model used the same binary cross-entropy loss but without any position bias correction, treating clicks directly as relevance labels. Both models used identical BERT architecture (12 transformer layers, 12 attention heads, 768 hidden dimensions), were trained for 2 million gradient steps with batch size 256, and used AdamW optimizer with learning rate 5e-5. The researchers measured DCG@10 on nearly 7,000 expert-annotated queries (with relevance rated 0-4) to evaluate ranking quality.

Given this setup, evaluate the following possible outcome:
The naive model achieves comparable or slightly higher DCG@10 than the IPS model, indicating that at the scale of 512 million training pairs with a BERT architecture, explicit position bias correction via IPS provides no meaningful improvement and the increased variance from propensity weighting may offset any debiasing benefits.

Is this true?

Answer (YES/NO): NO